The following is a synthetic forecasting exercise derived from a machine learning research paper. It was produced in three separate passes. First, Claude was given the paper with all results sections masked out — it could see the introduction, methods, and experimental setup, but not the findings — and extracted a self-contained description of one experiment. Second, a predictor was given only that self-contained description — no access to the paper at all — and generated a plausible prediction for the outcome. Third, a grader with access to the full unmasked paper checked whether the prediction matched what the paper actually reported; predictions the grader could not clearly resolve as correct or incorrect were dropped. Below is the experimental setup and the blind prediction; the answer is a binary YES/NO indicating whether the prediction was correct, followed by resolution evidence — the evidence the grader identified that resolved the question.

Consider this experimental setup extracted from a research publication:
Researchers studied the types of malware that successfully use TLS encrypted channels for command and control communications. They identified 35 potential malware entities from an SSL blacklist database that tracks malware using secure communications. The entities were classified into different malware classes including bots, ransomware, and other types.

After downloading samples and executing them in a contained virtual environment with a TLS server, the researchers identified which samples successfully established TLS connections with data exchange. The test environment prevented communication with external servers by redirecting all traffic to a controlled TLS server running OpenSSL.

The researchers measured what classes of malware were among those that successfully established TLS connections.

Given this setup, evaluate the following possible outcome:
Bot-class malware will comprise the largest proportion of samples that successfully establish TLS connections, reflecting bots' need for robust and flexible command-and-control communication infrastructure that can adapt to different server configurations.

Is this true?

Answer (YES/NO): YES